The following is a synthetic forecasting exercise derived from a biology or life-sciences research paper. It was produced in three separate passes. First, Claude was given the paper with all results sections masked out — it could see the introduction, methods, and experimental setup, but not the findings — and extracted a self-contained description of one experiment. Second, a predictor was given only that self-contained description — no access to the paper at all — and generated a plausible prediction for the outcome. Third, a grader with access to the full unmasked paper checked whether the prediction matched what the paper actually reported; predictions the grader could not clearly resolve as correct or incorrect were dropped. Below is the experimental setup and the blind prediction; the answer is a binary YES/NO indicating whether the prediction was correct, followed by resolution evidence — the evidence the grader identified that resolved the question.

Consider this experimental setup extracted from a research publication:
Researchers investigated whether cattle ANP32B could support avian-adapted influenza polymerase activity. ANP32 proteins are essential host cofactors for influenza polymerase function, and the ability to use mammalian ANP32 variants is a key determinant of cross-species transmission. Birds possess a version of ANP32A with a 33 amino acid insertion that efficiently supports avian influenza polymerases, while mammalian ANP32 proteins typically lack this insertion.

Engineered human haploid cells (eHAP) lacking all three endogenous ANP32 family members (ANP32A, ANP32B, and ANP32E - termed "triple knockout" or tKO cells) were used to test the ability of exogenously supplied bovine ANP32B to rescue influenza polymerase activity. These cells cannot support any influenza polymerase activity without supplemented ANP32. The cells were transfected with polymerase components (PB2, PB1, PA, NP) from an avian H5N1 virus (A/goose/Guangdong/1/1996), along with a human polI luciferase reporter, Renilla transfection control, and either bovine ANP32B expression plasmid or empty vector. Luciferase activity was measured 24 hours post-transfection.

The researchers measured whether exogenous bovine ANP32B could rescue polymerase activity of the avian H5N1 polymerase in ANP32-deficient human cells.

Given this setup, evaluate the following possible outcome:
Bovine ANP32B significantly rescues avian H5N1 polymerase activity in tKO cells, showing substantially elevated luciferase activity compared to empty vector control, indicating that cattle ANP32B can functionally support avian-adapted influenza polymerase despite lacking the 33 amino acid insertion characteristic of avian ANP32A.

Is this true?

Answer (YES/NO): NO